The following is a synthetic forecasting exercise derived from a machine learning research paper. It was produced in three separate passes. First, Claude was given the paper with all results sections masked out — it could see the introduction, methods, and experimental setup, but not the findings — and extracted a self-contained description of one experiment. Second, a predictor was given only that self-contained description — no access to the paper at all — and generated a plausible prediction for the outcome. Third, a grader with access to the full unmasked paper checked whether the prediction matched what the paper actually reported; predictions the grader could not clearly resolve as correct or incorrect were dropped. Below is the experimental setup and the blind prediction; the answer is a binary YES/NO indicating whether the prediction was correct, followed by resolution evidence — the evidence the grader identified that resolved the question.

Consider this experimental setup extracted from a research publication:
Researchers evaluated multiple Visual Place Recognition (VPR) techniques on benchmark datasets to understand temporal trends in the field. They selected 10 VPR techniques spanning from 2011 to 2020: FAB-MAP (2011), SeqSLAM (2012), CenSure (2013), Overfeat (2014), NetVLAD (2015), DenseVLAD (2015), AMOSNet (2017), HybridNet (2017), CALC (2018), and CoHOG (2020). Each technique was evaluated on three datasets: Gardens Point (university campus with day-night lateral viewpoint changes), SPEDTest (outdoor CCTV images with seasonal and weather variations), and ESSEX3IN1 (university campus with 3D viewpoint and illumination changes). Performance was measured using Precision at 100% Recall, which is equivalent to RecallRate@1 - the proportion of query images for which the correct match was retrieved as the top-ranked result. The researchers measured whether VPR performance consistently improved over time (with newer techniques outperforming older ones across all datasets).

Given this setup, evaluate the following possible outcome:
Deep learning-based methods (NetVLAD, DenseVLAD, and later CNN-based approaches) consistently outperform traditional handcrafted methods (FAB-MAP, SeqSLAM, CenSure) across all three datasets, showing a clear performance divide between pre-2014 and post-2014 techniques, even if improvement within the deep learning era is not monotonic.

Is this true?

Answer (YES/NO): NO